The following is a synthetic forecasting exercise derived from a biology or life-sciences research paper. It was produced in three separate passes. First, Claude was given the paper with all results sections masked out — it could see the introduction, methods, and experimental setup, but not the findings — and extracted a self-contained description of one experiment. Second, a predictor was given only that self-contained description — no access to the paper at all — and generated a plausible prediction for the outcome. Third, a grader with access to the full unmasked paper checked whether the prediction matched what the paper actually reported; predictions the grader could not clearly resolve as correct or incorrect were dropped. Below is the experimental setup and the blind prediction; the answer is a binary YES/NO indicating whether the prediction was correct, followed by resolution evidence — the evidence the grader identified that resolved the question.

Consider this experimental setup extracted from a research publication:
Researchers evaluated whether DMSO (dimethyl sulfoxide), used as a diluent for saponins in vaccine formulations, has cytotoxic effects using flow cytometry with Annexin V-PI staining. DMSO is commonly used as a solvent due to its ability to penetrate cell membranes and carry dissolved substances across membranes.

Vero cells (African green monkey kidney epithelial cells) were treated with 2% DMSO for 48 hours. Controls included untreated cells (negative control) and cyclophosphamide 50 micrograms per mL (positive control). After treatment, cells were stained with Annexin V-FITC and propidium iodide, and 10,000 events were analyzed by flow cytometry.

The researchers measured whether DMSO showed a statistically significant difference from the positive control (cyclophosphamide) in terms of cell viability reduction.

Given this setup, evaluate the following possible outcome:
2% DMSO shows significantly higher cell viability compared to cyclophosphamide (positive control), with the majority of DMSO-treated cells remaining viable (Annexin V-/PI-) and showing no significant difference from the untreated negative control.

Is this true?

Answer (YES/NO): NO